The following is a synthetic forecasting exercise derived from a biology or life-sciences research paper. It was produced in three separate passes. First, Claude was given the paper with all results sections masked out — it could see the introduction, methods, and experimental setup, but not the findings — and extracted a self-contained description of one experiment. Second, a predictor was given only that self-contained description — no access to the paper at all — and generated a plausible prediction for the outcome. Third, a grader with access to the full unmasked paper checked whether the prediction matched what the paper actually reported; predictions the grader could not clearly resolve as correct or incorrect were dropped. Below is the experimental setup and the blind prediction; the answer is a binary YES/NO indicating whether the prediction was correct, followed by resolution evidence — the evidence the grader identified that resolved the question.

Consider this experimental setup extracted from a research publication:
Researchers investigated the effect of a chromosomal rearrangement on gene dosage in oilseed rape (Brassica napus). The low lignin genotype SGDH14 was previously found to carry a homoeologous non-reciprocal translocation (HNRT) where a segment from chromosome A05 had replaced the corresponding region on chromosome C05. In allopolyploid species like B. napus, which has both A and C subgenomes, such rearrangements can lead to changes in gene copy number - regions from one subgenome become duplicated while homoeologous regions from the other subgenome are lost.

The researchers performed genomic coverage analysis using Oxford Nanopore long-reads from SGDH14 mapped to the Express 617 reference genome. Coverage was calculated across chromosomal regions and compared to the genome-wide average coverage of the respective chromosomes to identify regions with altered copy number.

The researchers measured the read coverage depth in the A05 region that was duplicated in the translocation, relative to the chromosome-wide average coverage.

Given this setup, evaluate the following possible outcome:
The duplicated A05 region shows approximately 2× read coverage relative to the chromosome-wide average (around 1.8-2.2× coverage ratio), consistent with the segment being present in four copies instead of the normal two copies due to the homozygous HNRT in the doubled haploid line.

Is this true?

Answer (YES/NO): YES